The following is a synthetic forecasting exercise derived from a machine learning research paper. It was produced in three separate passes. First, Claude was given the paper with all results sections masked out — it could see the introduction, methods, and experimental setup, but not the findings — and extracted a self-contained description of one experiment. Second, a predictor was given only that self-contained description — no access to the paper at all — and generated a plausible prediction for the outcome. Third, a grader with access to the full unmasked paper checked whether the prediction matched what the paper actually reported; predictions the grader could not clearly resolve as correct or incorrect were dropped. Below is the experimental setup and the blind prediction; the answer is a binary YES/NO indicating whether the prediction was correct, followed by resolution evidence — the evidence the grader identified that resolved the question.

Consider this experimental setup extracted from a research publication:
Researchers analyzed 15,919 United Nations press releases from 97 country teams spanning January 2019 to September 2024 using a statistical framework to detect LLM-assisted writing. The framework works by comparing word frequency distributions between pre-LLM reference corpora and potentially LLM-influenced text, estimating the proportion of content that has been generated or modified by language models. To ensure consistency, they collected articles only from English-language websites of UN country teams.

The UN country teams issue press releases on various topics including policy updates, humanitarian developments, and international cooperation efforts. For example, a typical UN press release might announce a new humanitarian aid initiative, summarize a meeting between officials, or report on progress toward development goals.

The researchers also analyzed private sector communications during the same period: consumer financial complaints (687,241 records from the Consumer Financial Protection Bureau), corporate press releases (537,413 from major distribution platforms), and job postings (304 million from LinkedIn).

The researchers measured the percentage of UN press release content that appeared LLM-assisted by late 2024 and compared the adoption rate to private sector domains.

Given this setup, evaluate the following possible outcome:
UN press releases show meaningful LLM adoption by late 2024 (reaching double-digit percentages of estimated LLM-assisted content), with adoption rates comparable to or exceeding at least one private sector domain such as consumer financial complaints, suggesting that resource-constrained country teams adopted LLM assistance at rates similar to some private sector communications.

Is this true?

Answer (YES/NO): YES